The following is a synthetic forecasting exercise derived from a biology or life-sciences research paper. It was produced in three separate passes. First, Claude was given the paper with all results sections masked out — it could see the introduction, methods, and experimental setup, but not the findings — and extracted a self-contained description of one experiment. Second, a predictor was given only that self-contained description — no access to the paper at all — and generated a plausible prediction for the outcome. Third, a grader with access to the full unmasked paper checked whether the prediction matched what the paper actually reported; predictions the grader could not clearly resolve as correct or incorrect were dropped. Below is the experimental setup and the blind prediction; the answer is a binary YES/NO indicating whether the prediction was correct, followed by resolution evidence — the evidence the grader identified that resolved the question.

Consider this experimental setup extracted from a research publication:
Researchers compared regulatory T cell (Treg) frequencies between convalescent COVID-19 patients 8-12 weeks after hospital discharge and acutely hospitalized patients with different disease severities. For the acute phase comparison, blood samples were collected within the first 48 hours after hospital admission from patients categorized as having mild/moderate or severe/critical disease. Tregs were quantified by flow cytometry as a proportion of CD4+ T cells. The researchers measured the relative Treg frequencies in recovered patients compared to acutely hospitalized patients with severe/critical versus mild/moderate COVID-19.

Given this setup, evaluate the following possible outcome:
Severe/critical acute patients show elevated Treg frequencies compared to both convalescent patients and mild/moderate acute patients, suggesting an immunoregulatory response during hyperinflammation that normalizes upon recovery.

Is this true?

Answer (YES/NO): NO